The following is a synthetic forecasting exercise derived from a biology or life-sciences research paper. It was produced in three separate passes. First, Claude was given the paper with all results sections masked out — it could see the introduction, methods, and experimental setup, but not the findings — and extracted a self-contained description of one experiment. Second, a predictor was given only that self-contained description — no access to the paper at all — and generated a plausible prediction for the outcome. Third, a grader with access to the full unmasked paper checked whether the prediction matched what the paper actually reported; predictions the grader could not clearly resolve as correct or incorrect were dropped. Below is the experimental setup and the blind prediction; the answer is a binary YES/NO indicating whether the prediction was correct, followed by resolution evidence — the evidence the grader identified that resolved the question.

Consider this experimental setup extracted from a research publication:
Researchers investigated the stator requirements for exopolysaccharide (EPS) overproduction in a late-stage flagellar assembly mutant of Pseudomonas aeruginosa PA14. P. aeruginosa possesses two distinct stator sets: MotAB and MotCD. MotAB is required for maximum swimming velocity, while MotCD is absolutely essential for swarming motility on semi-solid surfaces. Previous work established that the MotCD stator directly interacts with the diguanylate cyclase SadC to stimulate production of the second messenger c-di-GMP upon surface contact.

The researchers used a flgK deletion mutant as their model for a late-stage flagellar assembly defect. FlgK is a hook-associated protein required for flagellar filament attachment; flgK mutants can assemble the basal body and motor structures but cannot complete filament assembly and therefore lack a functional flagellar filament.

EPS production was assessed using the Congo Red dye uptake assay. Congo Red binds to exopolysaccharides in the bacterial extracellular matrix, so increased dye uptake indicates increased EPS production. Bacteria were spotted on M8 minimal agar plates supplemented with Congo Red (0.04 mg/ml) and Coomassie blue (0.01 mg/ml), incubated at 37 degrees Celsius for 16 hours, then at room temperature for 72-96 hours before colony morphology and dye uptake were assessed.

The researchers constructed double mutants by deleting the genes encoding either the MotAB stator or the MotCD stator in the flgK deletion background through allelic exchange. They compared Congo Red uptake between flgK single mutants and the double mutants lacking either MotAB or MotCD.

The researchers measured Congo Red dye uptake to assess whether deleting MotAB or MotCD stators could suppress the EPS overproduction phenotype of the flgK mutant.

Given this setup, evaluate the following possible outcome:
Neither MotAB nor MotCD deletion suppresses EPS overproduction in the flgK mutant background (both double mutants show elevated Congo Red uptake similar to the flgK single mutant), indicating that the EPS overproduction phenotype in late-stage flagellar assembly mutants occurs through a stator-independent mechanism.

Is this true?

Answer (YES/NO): NO